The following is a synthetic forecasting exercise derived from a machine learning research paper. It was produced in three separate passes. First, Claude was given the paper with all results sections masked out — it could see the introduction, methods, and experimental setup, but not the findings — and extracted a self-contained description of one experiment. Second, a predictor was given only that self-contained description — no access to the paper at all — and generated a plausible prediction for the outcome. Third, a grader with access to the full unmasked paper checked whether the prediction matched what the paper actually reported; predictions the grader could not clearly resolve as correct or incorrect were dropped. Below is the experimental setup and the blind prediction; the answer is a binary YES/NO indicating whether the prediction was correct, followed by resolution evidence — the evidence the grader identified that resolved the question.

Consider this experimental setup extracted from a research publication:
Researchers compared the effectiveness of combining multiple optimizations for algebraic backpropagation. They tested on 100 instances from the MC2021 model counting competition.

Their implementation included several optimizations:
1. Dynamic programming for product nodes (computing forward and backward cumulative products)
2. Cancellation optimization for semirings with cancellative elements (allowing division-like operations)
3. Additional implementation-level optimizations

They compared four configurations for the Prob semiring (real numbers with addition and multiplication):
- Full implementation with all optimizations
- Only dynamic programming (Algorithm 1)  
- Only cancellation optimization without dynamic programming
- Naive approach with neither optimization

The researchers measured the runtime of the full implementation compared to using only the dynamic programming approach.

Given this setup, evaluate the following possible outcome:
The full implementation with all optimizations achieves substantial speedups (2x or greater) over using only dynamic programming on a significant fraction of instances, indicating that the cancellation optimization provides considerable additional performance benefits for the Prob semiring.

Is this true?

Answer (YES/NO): YES